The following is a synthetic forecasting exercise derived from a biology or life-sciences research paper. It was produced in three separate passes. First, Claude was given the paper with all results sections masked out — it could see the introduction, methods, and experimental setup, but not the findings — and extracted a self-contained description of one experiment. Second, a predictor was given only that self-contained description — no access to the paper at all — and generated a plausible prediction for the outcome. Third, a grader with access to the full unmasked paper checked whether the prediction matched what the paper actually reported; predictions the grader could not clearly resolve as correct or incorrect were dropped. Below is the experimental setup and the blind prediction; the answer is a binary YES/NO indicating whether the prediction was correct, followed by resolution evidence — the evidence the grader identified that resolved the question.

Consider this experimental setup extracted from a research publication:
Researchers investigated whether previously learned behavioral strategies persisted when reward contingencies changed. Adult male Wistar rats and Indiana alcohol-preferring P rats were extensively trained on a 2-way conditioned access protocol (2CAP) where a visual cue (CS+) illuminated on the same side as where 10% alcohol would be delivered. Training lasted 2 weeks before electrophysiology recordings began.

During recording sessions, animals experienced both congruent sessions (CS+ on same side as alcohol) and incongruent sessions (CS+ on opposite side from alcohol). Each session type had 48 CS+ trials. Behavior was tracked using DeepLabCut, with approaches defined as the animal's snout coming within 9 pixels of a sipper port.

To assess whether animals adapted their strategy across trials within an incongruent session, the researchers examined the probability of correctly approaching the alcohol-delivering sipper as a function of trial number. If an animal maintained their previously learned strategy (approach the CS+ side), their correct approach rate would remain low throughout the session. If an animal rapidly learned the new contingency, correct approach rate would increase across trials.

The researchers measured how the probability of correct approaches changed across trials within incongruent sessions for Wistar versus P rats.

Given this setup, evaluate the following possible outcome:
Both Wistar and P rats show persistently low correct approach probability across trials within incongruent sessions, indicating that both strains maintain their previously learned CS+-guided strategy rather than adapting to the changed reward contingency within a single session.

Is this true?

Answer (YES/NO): NO